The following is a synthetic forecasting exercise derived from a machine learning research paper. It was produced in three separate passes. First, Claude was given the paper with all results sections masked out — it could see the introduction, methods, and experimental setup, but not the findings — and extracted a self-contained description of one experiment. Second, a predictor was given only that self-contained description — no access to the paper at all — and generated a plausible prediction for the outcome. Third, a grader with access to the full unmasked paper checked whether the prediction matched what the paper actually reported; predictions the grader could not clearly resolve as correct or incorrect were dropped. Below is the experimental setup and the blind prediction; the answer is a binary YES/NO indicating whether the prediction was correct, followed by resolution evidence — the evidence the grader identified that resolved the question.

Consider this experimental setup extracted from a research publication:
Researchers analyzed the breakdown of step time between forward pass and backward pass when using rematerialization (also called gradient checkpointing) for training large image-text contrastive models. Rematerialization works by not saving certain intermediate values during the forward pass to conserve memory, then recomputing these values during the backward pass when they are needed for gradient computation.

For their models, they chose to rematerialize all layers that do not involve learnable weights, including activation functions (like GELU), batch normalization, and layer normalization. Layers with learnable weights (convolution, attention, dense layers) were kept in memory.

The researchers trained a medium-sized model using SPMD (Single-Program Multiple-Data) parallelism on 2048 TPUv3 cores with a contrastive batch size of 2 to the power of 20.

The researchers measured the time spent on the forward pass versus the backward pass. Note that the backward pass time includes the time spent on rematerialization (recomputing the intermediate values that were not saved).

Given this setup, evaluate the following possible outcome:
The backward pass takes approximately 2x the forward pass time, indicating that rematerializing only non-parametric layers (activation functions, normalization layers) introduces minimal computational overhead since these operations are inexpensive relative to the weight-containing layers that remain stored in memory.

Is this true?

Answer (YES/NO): NO